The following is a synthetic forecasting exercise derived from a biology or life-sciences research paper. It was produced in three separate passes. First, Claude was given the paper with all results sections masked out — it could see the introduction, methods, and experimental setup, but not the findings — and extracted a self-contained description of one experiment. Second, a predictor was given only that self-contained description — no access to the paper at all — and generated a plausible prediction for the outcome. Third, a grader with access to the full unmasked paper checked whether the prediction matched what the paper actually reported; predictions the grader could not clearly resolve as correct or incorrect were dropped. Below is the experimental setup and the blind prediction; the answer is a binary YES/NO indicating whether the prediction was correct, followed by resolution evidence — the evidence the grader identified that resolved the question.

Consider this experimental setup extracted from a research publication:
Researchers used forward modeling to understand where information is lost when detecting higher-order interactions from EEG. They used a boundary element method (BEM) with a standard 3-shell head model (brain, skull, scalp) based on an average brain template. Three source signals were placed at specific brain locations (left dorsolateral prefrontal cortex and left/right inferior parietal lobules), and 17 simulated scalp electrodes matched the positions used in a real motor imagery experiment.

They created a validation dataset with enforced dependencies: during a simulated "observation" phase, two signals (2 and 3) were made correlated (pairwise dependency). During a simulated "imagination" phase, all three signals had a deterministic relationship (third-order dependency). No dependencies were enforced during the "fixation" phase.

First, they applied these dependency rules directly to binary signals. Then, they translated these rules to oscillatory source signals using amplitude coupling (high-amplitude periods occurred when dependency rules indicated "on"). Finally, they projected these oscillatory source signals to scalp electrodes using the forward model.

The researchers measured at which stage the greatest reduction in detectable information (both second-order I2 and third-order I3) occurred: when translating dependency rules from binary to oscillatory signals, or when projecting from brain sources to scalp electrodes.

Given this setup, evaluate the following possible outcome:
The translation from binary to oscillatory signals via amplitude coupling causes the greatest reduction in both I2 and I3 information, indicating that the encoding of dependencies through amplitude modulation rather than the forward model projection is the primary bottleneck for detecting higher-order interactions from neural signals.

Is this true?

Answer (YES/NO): YES